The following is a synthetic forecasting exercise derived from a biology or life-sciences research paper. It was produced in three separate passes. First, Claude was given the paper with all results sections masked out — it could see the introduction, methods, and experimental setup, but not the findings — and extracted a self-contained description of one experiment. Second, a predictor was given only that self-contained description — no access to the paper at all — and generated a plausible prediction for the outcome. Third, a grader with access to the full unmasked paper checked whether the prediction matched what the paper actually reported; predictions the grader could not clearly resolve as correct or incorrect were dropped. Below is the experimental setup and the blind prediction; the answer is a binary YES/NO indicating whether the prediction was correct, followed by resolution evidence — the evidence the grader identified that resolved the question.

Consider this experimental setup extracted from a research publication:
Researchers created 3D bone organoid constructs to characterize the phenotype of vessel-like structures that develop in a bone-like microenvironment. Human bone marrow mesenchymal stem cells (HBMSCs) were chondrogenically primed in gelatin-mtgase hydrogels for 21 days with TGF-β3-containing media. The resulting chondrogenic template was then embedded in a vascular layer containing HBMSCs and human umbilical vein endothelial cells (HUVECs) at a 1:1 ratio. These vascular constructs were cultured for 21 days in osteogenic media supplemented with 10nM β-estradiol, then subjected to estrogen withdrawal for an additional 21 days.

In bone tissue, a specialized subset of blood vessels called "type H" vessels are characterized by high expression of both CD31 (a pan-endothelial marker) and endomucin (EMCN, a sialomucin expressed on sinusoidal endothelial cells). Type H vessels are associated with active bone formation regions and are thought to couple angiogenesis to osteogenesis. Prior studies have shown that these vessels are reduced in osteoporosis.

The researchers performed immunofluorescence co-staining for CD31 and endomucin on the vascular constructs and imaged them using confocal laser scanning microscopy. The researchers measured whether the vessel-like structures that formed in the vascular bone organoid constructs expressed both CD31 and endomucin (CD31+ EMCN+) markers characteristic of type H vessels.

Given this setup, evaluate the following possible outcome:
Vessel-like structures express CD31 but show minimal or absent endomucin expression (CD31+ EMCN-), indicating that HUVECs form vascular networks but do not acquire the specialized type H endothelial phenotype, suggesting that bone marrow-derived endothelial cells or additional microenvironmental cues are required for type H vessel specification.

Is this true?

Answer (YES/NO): NO